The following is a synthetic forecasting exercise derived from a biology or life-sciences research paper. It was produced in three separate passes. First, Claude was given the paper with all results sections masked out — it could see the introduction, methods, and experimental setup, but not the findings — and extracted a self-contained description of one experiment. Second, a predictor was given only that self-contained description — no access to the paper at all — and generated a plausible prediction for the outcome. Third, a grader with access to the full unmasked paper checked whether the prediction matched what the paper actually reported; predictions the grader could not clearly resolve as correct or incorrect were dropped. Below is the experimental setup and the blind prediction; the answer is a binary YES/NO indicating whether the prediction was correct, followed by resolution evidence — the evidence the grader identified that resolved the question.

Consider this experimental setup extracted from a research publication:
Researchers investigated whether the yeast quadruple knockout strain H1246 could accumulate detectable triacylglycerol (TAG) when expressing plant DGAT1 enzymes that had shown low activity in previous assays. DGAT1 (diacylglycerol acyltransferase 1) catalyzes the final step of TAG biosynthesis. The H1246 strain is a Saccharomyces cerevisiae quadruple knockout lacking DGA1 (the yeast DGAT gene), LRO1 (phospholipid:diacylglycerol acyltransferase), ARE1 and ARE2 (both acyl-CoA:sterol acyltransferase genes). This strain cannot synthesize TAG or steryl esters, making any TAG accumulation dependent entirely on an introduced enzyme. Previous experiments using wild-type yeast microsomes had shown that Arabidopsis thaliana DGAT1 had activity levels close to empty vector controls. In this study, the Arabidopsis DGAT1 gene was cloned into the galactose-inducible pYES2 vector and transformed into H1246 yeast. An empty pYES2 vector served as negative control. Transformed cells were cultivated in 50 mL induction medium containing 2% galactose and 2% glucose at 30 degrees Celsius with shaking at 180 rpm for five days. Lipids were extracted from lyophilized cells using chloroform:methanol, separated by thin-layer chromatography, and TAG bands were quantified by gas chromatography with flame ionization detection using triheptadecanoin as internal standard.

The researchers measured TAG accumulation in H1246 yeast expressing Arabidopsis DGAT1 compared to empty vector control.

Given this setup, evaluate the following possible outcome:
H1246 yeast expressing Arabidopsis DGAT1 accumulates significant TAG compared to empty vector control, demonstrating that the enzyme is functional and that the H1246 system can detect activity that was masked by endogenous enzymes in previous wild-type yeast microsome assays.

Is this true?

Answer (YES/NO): NO